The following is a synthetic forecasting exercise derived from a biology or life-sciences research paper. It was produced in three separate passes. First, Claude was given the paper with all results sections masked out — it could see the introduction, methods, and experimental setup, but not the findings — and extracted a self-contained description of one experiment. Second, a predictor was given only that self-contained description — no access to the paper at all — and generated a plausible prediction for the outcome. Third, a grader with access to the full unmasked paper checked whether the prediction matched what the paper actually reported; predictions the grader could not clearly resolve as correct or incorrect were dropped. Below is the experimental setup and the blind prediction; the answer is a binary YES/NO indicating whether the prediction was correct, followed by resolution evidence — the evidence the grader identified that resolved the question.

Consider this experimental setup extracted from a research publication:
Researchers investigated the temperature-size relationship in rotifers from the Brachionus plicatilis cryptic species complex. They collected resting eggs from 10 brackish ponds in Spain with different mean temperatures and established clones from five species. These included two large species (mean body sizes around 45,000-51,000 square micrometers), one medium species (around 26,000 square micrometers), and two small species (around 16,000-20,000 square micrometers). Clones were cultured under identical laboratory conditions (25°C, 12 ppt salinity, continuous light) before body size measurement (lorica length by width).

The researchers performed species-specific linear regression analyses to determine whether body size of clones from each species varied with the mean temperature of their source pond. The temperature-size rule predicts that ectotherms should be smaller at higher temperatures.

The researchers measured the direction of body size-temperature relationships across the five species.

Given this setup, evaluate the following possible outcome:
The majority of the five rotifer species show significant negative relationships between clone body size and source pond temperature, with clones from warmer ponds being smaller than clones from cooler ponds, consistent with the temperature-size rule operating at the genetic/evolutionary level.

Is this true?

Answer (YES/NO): NO